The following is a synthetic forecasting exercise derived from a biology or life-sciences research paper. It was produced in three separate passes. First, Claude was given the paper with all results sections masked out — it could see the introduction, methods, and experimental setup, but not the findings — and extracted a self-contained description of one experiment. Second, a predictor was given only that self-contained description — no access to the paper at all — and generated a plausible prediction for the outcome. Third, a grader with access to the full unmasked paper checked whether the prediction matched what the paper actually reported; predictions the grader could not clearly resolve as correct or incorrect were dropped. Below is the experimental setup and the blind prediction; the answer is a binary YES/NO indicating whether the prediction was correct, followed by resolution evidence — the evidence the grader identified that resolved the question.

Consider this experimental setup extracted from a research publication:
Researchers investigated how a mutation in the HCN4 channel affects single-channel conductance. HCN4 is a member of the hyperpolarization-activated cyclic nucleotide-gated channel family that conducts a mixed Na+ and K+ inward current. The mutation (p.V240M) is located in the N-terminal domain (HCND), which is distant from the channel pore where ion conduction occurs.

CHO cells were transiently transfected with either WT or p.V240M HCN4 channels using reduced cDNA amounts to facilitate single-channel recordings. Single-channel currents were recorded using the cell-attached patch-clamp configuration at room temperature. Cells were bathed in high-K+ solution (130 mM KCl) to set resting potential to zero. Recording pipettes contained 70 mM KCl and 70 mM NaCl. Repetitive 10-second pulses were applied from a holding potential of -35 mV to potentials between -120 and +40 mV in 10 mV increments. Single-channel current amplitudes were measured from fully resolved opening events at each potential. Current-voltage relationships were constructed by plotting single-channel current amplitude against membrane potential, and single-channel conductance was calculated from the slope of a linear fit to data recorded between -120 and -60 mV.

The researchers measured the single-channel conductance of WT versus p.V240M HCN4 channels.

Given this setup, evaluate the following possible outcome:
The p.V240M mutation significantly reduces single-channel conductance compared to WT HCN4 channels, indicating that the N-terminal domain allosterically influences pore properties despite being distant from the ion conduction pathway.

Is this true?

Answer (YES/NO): NO